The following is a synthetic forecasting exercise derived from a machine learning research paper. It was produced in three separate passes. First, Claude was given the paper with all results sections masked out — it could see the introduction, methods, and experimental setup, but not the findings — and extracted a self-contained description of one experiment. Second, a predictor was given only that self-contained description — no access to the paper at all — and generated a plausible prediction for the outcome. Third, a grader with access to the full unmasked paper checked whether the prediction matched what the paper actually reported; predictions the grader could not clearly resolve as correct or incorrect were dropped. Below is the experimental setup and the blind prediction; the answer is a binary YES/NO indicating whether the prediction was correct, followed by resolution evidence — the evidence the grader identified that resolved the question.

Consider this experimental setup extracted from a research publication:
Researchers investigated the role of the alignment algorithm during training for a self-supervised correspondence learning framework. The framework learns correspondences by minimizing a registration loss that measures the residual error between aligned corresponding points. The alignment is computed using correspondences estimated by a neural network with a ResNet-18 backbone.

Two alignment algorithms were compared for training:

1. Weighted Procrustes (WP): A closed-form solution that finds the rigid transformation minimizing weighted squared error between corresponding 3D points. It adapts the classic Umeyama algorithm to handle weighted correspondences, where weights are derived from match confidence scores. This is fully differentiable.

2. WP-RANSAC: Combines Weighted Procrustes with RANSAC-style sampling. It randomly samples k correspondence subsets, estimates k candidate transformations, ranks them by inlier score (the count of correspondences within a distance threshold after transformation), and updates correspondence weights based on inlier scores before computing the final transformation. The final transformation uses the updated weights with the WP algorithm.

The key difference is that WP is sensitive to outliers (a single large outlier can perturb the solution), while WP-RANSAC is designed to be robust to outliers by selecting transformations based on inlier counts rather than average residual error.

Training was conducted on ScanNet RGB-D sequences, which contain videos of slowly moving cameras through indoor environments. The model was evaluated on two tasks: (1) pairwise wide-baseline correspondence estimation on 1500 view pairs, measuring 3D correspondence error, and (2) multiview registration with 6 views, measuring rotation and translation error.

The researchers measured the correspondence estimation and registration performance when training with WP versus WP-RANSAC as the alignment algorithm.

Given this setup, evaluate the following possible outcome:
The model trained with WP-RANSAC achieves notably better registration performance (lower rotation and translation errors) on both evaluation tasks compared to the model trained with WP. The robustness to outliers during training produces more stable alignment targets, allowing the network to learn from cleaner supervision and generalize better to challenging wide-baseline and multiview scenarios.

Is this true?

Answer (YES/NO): YES